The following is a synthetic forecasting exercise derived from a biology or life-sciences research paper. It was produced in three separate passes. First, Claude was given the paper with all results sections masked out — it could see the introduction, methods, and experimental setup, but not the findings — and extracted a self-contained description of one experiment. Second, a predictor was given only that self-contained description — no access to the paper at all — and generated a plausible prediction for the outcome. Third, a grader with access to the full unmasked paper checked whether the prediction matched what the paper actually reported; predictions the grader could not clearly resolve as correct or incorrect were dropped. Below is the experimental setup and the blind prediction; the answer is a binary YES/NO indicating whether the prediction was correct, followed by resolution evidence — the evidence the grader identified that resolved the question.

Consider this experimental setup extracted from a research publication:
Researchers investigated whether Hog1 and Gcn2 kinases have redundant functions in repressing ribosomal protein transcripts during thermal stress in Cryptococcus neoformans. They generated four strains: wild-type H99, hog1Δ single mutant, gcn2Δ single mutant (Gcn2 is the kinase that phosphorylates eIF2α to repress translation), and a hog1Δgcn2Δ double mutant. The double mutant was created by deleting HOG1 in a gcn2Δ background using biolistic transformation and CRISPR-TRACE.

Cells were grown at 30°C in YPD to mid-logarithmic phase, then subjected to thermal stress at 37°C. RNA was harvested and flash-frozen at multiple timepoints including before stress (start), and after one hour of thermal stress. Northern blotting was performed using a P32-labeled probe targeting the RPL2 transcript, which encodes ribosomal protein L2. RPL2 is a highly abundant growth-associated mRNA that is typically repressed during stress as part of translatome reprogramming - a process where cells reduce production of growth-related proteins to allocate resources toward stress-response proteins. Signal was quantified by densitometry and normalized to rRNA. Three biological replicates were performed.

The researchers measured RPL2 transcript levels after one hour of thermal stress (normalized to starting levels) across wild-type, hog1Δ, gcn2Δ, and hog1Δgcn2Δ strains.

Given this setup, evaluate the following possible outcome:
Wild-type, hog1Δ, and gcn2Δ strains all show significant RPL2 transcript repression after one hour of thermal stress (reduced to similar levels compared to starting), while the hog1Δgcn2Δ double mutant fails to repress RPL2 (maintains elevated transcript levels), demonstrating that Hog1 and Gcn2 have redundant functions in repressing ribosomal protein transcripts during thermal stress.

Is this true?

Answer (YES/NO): NO